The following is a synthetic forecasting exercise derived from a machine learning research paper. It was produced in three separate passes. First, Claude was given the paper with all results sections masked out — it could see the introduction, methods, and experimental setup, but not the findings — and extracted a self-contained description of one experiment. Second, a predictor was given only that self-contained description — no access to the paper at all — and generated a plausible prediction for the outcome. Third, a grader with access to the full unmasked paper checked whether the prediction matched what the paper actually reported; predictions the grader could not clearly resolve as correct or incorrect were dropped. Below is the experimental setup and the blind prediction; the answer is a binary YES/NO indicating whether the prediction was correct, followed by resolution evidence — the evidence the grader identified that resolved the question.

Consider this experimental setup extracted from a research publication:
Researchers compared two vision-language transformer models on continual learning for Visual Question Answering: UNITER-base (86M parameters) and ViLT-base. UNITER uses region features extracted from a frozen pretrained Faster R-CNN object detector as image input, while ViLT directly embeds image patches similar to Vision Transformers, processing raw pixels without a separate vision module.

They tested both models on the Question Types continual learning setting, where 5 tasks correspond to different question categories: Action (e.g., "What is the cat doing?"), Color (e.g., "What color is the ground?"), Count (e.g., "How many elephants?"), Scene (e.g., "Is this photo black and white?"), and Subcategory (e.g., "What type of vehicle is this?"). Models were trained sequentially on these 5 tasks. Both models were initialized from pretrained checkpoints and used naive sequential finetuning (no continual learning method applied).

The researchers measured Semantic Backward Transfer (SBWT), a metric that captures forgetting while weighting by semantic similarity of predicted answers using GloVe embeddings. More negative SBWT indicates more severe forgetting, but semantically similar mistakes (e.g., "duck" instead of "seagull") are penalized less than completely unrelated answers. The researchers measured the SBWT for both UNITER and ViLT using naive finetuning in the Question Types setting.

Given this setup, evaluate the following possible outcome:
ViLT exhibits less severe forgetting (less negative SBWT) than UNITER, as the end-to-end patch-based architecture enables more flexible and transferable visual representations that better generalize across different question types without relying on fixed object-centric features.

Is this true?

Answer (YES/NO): NO